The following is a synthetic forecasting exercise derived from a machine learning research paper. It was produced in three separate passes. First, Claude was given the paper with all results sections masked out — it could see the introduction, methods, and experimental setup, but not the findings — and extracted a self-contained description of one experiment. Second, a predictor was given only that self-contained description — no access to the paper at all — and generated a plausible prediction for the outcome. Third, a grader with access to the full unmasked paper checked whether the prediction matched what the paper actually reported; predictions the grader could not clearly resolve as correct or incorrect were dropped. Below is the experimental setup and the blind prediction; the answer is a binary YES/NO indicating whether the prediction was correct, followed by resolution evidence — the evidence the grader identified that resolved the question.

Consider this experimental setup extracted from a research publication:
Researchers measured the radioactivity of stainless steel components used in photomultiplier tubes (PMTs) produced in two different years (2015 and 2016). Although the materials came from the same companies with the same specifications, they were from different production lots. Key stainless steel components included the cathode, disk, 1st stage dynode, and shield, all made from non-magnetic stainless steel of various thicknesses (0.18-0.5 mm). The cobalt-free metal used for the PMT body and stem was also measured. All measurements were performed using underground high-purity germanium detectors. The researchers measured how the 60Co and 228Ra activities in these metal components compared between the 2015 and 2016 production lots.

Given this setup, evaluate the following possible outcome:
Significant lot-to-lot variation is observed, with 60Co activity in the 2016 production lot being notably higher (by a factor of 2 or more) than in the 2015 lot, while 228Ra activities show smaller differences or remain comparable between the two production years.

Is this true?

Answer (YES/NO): NO